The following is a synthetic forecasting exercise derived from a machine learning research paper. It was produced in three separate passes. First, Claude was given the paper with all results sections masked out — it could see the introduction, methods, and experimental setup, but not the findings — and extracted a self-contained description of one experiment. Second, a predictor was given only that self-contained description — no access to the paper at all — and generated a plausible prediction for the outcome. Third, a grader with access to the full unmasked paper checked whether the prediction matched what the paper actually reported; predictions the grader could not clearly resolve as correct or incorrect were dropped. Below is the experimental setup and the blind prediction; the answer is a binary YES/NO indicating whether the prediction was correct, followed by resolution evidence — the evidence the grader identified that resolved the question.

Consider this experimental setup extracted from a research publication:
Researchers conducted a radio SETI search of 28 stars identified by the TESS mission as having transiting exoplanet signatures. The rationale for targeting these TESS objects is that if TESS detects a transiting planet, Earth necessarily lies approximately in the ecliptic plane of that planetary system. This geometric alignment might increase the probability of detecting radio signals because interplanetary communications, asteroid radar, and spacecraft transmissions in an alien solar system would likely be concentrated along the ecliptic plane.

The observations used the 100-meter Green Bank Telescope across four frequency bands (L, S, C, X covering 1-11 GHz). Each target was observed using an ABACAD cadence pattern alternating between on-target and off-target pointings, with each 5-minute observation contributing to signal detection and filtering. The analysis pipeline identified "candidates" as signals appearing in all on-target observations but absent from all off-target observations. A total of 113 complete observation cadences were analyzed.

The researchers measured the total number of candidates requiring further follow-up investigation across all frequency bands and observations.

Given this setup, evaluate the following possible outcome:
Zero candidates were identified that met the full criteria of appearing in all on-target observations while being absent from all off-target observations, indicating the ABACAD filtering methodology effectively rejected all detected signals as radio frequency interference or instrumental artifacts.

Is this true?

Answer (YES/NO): NO